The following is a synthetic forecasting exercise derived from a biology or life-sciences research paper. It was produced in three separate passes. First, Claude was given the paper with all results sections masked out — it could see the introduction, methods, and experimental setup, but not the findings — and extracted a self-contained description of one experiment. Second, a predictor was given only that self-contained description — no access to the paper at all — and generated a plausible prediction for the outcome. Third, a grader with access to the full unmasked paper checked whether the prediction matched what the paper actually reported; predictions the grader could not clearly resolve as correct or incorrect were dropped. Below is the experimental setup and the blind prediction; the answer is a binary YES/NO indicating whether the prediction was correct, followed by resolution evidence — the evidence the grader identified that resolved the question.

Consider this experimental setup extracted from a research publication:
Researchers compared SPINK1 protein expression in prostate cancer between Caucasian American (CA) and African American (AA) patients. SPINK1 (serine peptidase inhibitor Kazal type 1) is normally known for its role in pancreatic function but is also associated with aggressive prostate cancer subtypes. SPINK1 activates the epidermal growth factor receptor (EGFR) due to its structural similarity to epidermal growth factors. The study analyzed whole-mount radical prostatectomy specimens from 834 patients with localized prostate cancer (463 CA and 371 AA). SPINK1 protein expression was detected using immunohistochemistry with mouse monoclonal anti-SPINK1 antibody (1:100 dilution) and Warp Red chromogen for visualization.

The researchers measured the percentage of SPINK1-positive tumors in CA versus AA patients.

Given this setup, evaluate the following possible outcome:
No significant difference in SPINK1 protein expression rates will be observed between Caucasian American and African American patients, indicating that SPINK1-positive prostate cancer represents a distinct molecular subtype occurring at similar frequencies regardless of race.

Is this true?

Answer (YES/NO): NO